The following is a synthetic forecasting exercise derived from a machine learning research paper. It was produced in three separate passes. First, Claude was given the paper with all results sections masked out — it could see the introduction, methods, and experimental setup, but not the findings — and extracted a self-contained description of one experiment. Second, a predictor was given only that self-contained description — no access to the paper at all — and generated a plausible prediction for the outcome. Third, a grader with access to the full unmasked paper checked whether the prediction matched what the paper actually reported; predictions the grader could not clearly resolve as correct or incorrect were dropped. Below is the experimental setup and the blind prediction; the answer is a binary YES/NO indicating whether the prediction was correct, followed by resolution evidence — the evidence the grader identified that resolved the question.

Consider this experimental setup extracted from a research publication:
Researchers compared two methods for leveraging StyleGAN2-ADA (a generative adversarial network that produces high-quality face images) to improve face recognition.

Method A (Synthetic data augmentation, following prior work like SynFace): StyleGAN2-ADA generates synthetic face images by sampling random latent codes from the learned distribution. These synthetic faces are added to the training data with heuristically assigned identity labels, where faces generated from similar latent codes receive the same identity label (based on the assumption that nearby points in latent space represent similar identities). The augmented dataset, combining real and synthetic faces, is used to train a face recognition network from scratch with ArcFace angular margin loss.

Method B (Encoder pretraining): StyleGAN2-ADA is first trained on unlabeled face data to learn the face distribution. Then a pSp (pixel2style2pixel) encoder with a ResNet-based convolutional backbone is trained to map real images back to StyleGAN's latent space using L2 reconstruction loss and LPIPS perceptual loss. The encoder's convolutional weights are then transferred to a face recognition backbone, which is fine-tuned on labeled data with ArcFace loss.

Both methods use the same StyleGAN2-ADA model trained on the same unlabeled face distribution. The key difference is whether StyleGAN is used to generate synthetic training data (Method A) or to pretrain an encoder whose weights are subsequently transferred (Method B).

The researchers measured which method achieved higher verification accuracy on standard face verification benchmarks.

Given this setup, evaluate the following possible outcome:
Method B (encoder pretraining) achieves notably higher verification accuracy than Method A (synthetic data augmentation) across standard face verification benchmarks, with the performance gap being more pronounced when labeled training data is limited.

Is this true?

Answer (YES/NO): NO